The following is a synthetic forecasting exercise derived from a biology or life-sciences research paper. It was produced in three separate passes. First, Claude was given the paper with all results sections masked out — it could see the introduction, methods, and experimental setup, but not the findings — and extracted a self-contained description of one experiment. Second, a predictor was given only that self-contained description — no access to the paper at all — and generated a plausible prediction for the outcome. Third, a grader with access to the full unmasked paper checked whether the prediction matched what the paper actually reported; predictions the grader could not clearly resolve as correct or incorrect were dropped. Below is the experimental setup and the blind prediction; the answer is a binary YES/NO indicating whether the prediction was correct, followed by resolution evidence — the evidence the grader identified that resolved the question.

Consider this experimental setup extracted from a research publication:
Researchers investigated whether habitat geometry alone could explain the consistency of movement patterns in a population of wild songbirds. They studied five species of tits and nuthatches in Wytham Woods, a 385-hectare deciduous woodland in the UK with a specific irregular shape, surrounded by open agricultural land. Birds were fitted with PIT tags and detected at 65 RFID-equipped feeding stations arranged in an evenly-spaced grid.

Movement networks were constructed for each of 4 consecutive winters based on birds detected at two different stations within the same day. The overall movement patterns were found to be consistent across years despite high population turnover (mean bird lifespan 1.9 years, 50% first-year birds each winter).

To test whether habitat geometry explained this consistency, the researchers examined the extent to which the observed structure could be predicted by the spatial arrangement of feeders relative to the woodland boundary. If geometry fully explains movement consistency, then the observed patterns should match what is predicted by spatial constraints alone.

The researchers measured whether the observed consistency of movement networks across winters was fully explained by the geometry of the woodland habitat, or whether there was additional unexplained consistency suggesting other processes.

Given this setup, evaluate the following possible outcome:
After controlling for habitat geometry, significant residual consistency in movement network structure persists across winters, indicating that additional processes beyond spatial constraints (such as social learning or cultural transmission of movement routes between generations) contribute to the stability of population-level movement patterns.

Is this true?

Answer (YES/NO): YES